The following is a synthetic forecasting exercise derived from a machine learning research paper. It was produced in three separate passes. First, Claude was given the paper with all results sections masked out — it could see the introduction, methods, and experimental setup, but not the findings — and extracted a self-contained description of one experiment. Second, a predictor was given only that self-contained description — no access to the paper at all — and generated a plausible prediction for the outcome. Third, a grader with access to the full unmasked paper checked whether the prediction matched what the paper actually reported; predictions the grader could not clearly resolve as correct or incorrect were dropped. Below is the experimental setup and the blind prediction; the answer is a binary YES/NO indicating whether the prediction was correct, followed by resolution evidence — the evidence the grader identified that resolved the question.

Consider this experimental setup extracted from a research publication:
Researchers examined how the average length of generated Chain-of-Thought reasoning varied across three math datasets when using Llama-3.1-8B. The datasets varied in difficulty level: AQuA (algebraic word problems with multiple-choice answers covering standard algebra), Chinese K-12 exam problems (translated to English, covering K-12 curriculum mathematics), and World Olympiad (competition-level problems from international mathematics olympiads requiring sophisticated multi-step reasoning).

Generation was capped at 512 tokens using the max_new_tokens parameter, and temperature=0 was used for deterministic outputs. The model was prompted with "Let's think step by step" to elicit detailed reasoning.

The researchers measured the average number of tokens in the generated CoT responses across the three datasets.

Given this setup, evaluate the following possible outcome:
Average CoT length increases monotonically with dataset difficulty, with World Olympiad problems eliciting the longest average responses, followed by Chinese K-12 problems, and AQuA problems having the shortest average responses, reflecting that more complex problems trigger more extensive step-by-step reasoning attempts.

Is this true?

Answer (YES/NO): YES